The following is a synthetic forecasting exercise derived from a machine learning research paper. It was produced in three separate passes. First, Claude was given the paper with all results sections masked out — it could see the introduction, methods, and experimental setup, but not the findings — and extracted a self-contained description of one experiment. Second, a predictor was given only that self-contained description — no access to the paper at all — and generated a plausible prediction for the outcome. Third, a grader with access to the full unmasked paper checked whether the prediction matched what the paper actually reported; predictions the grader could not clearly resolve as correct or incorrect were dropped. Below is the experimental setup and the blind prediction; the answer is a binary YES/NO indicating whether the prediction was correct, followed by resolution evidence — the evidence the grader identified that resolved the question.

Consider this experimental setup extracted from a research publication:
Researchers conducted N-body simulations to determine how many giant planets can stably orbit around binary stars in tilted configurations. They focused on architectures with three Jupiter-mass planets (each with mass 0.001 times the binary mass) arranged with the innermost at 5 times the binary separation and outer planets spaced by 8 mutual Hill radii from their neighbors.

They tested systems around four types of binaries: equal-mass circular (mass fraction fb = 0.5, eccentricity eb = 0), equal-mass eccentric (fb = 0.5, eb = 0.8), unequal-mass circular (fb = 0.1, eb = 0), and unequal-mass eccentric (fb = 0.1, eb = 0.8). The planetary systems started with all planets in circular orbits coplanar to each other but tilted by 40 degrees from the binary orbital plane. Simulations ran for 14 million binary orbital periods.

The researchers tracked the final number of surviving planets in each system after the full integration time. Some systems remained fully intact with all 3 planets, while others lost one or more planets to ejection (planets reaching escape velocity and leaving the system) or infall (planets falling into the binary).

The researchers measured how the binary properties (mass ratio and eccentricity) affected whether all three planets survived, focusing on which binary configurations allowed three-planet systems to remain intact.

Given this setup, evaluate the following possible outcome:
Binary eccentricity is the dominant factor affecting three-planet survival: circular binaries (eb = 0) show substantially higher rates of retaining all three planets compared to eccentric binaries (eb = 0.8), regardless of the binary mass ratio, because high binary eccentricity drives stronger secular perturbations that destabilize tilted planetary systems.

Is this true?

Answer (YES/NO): NO